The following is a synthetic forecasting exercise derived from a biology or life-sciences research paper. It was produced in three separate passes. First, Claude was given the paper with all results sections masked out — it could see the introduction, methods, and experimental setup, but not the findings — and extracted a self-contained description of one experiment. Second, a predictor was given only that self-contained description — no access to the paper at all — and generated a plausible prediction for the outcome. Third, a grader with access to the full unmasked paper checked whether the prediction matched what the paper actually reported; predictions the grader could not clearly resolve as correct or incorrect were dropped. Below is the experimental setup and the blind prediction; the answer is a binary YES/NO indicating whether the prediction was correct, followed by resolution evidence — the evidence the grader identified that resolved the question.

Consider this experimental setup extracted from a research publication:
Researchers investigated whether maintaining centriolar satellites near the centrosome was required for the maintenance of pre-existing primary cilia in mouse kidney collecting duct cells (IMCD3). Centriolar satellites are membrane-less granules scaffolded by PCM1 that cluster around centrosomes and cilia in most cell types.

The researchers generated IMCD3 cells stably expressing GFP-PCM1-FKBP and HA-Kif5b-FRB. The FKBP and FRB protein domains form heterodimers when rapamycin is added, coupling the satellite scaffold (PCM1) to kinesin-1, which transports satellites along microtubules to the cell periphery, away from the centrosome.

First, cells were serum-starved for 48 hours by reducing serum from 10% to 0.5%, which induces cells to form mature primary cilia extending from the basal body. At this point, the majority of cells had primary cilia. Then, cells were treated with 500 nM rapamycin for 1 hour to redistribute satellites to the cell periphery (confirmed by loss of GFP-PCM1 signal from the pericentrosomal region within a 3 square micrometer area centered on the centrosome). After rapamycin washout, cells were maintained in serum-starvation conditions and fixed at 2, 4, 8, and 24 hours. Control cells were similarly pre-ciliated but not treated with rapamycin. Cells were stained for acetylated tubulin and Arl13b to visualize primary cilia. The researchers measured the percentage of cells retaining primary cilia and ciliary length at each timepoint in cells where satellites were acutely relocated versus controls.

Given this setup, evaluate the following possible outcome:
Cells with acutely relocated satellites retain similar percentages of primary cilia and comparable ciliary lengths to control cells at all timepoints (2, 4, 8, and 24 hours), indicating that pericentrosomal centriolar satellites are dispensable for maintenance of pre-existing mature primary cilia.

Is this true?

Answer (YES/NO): NO